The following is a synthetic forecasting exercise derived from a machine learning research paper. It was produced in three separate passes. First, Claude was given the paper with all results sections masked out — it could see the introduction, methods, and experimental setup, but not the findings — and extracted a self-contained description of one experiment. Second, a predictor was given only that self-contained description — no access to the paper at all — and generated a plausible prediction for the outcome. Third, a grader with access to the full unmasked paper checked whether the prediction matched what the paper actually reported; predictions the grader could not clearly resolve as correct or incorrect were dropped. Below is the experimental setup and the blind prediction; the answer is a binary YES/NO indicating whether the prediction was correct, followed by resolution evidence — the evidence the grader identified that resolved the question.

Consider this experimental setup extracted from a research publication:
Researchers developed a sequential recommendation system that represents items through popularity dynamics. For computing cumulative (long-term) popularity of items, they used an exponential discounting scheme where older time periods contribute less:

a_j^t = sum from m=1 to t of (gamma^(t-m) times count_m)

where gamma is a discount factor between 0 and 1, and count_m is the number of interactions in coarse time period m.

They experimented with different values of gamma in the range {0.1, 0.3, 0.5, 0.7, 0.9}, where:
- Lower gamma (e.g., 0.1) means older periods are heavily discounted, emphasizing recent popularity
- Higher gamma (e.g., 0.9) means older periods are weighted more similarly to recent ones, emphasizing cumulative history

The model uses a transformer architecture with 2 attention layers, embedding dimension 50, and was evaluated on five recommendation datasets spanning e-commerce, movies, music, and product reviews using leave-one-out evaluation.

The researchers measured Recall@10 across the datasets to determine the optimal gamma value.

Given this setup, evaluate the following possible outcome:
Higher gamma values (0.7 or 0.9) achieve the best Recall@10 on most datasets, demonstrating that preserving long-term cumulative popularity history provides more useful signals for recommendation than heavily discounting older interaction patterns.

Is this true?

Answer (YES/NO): NO